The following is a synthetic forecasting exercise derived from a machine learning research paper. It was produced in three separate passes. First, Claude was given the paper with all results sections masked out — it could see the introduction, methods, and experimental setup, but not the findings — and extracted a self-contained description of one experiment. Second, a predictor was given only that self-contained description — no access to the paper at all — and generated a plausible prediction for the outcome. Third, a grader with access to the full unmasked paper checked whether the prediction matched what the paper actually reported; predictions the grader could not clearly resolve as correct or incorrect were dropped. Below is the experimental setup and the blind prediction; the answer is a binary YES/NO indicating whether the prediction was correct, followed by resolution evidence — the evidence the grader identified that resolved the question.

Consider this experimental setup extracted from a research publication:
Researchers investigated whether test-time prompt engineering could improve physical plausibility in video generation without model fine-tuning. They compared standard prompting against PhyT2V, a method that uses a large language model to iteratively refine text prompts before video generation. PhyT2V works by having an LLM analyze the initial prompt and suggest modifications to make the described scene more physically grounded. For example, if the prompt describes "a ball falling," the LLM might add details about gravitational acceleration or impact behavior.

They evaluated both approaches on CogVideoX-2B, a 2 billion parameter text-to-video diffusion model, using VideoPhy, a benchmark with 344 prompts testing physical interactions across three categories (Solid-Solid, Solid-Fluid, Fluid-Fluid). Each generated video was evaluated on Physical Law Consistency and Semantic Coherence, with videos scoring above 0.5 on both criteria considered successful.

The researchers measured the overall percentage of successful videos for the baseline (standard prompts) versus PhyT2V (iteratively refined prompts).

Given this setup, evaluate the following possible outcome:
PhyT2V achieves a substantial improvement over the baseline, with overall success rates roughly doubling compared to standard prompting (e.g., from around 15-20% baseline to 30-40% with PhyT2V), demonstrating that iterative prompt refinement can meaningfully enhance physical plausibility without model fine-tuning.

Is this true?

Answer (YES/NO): NO